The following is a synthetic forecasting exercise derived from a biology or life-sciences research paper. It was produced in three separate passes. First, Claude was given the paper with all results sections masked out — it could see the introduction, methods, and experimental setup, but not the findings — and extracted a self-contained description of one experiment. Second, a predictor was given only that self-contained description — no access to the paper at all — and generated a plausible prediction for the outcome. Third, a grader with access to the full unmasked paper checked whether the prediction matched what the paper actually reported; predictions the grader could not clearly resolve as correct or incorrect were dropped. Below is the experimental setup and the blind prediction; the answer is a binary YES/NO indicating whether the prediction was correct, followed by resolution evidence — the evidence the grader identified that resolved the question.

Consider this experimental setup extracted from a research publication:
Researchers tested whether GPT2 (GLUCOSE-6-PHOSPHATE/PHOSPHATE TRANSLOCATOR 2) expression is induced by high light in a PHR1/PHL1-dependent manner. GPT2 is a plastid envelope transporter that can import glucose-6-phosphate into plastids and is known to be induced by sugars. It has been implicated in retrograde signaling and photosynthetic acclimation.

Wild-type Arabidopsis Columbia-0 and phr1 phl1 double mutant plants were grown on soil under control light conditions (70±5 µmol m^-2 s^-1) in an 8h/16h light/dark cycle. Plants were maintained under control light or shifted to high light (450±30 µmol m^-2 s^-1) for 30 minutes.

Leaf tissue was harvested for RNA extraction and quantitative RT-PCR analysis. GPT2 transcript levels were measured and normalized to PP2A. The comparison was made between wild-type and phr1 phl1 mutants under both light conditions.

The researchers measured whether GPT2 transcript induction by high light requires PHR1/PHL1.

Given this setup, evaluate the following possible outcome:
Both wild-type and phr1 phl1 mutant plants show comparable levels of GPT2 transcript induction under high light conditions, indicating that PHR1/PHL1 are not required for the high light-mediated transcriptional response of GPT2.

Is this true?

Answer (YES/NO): YES